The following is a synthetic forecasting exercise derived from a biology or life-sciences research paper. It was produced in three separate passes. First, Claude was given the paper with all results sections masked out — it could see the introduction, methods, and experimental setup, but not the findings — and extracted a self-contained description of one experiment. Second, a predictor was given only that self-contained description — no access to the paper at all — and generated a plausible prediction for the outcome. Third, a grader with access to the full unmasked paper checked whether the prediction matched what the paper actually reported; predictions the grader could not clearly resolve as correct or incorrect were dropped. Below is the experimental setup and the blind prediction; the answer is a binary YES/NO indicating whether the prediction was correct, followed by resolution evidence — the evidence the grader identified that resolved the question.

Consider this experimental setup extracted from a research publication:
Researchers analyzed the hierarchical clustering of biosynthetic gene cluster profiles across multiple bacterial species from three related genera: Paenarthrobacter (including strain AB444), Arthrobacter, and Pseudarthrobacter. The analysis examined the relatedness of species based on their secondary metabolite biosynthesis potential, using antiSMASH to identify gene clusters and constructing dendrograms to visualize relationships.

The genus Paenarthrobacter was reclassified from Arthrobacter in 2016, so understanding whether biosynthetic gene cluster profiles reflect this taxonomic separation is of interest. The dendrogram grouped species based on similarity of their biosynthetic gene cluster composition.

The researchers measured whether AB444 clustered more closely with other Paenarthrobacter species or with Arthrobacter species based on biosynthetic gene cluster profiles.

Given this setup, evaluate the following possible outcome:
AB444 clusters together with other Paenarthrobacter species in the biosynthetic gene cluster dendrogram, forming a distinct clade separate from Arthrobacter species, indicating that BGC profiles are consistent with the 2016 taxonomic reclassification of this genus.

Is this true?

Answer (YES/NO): NO